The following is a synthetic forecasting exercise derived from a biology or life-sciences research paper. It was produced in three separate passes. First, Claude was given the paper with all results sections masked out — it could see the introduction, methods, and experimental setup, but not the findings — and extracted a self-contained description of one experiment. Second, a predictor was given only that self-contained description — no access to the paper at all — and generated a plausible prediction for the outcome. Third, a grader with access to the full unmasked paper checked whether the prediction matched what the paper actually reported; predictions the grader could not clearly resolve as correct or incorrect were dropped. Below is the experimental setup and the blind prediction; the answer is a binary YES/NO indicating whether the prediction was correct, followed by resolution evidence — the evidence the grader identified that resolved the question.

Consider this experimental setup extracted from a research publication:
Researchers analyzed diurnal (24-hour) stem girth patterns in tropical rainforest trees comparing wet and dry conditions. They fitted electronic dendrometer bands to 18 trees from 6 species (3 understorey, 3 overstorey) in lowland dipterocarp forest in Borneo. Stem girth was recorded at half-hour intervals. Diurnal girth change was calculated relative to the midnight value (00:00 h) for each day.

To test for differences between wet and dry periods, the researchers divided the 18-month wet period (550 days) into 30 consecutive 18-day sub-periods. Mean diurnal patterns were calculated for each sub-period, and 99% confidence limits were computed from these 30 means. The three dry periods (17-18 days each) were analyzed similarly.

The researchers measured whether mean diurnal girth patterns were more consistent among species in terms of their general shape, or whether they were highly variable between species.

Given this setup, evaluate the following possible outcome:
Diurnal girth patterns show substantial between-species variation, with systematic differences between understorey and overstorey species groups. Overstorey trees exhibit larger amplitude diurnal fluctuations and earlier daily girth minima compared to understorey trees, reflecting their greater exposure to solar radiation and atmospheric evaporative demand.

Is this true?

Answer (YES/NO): NO